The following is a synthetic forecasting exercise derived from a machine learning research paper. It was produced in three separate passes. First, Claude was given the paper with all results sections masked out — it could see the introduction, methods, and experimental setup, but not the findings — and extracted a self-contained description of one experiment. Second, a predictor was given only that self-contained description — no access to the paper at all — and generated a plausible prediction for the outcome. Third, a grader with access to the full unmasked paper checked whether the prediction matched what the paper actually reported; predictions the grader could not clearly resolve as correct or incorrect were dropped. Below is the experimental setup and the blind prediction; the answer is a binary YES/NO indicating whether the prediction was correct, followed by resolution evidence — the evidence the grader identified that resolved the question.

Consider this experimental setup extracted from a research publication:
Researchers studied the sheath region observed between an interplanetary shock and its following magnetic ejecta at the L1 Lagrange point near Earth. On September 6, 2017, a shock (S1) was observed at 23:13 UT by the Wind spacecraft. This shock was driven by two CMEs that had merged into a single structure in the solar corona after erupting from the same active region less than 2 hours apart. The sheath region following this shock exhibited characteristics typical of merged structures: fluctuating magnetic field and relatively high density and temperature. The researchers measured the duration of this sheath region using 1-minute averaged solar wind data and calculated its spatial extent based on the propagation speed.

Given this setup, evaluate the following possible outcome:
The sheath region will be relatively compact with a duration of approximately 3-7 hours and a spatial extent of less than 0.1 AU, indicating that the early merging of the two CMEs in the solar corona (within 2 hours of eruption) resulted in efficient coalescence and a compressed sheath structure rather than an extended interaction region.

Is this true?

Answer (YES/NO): NO